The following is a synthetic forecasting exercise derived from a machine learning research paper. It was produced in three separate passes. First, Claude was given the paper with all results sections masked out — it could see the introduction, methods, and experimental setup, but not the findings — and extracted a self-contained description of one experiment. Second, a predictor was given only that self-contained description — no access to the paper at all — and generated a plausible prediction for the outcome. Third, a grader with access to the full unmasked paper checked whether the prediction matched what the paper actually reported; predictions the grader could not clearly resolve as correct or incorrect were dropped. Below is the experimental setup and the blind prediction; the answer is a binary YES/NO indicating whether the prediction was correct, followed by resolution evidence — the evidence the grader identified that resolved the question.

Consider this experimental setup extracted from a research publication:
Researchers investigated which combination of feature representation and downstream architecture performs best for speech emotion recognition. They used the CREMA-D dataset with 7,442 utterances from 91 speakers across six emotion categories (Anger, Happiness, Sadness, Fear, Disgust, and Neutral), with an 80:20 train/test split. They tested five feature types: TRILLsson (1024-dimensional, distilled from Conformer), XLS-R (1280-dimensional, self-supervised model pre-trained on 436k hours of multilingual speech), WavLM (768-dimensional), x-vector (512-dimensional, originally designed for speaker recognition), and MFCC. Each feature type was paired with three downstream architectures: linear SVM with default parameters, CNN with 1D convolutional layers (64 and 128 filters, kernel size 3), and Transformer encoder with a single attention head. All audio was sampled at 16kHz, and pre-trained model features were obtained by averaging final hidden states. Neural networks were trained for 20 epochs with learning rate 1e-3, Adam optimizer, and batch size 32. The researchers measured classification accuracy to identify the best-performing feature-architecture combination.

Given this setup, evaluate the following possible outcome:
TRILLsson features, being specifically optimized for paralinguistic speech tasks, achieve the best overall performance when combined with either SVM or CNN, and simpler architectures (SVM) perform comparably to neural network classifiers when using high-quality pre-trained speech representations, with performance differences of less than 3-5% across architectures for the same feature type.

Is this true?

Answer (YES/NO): NO